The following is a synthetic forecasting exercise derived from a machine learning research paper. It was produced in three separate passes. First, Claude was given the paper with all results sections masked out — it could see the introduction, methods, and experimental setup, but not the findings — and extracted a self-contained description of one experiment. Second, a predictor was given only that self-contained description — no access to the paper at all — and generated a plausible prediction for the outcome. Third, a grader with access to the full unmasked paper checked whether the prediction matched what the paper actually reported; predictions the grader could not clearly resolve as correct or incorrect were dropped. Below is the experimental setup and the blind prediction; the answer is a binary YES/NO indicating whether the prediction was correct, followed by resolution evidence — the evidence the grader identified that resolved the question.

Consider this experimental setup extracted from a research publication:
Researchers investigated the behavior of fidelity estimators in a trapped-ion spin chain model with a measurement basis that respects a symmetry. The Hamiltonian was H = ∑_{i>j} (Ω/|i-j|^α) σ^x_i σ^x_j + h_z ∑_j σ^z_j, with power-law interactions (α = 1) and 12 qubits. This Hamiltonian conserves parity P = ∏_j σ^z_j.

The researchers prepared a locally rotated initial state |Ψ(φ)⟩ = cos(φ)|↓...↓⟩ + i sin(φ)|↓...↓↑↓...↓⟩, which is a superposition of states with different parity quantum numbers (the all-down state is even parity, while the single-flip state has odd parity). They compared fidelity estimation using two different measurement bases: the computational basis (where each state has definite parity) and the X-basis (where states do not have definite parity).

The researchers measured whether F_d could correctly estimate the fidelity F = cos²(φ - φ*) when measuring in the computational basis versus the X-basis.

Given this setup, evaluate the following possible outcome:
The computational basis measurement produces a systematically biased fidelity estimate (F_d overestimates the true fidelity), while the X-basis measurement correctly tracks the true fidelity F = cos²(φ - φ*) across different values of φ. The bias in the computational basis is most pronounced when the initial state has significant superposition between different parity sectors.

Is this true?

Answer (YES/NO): NO